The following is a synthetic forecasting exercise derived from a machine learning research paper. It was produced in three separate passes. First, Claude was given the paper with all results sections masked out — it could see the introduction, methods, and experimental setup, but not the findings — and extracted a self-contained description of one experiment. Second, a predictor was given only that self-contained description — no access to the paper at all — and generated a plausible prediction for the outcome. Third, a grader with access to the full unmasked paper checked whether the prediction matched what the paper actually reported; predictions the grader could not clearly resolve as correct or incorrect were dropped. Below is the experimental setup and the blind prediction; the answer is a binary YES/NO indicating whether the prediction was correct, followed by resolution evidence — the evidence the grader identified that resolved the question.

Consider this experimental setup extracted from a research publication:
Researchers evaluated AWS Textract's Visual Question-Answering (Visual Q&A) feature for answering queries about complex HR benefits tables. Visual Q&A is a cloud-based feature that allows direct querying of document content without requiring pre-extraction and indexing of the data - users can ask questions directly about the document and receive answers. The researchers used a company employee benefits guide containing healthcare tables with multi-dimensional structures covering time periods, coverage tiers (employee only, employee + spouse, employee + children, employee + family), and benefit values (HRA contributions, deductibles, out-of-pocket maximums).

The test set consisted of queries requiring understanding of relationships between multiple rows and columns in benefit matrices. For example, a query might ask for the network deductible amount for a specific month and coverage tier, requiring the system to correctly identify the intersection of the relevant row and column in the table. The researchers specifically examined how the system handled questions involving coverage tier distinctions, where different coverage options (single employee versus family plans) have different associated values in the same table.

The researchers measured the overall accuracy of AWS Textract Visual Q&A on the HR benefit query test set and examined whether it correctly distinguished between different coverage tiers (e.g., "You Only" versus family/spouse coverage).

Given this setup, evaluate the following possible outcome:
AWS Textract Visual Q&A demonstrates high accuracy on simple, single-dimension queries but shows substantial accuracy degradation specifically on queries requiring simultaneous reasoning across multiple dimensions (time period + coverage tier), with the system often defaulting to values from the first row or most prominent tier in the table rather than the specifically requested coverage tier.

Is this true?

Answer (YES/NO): NO